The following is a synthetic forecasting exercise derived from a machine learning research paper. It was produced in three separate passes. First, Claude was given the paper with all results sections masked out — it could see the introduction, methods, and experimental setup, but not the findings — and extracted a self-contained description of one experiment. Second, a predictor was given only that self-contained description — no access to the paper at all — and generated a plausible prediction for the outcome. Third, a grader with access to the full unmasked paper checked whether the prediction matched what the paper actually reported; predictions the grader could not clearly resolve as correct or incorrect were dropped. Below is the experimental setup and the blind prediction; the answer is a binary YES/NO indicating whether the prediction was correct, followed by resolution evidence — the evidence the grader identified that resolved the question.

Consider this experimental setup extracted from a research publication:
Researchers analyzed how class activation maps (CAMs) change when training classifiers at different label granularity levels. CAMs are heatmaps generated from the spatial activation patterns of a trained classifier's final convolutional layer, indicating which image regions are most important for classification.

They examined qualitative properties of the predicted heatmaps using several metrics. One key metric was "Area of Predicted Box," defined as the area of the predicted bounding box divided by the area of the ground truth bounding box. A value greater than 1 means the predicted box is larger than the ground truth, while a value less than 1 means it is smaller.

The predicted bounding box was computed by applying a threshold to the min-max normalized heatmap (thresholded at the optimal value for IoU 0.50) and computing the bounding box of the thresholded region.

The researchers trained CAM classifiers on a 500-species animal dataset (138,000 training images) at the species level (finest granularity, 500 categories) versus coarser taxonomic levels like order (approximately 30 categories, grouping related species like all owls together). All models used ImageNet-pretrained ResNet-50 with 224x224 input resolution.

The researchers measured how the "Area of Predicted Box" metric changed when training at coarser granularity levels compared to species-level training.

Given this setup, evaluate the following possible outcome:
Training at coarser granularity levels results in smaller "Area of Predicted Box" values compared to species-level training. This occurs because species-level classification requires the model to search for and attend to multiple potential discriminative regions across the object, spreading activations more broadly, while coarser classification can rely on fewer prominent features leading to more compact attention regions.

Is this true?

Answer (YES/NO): YES